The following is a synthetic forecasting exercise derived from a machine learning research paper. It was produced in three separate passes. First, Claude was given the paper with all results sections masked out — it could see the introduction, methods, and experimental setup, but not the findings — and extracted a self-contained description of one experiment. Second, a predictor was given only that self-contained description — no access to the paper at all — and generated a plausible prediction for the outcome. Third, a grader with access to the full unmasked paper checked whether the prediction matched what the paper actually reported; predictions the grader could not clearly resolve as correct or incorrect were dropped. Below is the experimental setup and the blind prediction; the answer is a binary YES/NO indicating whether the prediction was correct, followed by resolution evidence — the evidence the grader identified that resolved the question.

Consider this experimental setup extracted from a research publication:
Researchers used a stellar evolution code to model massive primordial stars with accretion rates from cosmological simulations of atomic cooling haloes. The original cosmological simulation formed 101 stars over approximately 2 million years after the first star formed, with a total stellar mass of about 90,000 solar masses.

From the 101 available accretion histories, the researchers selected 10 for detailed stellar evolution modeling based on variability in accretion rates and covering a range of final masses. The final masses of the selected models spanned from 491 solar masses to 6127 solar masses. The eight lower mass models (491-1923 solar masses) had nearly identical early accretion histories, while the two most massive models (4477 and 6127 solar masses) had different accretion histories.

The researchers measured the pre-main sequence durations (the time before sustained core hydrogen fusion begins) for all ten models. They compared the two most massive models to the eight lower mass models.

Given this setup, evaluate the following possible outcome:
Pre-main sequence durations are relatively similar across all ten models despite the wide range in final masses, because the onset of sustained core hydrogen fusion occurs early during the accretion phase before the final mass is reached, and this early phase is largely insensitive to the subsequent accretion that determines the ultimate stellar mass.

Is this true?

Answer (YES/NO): NO